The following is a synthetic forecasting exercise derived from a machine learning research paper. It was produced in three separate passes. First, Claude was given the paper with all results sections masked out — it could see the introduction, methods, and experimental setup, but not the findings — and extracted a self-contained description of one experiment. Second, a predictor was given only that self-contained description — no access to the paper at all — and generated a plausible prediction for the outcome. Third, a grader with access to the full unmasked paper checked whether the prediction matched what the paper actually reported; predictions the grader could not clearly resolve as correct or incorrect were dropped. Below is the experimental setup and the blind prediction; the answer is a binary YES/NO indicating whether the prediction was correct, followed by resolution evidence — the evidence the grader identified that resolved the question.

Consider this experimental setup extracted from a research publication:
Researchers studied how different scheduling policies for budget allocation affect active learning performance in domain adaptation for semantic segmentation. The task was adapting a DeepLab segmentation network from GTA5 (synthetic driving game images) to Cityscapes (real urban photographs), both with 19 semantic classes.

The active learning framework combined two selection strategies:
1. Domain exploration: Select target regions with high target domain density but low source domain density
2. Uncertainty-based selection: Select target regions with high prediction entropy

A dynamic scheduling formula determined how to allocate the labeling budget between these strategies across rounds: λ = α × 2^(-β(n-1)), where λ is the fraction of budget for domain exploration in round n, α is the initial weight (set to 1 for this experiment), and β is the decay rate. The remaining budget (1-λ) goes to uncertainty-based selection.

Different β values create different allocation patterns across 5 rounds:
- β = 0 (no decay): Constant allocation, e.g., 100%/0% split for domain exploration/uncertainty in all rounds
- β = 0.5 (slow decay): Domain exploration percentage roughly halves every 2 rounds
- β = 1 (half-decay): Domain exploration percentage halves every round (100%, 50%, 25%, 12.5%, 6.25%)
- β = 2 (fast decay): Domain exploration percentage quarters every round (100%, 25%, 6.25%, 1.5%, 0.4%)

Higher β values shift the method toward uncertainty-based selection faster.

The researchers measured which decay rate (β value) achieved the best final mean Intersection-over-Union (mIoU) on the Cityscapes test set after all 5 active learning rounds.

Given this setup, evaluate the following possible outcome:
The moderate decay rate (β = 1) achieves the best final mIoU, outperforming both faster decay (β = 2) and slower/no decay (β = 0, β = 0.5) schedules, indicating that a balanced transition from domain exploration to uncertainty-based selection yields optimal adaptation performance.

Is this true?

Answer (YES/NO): YES